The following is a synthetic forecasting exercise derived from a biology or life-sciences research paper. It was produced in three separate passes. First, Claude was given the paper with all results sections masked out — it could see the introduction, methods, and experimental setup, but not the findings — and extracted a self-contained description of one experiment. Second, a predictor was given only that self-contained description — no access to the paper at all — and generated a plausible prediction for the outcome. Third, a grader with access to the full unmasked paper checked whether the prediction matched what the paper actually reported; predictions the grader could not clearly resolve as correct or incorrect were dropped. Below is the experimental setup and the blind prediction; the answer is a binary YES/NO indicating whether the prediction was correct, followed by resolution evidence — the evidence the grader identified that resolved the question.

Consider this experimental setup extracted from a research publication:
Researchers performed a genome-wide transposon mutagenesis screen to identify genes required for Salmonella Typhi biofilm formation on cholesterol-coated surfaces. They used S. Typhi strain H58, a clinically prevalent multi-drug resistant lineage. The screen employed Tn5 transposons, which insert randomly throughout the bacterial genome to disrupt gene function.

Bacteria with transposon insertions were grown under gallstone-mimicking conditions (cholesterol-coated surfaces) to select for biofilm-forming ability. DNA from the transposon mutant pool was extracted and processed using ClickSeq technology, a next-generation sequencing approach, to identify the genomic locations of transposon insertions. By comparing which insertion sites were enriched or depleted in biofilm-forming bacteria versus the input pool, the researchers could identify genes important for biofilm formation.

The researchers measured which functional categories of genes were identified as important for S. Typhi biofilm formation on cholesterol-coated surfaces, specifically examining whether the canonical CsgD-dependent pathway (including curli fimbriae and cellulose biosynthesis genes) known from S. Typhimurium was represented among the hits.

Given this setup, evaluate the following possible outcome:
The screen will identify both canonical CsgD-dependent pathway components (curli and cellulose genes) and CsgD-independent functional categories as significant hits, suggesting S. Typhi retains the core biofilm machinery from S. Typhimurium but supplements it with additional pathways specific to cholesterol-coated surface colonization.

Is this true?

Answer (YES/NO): NO